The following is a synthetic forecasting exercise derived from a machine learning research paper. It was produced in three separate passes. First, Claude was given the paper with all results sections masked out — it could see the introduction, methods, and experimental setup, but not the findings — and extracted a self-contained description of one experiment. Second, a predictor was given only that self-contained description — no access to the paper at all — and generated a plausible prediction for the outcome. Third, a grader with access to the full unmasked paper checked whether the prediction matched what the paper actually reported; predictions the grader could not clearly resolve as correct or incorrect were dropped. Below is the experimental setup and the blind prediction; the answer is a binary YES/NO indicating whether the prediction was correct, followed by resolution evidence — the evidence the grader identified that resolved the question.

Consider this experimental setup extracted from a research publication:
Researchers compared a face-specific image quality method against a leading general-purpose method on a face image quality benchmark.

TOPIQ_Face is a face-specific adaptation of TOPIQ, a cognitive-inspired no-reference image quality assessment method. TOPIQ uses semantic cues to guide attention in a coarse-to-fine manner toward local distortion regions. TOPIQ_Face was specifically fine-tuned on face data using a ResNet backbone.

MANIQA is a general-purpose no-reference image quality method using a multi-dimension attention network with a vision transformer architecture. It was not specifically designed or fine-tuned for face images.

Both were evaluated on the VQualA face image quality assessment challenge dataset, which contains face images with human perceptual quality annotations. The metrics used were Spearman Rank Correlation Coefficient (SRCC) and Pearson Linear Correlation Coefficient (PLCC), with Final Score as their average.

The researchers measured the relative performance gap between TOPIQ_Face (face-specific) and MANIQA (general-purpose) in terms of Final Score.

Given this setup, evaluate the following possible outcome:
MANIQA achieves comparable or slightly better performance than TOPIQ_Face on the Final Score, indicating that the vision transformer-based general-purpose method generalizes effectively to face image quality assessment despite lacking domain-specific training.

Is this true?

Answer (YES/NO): NO